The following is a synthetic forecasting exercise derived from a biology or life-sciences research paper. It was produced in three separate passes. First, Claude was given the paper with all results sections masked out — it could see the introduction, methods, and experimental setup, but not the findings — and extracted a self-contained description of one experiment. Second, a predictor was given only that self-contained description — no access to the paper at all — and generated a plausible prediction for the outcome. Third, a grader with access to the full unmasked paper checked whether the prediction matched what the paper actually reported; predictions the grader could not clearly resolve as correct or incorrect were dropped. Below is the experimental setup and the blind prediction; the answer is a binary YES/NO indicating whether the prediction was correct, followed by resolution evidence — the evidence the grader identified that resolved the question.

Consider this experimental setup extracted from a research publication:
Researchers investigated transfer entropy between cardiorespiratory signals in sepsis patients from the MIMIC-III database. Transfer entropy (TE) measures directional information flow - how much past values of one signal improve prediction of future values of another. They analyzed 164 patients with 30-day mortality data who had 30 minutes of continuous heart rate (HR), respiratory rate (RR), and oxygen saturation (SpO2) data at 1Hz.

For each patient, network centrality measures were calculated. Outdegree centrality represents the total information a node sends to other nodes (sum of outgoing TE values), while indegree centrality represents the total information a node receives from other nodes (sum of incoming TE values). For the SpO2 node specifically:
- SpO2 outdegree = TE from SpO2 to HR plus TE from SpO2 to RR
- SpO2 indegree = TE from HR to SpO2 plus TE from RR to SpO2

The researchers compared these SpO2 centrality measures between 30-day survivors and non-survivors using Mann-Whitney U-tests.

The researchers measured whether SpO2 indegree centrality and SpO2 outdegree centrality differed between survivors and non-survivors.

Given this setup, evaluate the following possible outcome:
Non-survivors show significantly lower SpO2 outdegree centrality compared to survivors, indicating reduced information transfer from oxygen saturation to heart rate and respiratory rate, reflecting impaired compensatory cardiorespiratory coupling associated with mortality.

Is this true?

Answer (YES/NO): YES